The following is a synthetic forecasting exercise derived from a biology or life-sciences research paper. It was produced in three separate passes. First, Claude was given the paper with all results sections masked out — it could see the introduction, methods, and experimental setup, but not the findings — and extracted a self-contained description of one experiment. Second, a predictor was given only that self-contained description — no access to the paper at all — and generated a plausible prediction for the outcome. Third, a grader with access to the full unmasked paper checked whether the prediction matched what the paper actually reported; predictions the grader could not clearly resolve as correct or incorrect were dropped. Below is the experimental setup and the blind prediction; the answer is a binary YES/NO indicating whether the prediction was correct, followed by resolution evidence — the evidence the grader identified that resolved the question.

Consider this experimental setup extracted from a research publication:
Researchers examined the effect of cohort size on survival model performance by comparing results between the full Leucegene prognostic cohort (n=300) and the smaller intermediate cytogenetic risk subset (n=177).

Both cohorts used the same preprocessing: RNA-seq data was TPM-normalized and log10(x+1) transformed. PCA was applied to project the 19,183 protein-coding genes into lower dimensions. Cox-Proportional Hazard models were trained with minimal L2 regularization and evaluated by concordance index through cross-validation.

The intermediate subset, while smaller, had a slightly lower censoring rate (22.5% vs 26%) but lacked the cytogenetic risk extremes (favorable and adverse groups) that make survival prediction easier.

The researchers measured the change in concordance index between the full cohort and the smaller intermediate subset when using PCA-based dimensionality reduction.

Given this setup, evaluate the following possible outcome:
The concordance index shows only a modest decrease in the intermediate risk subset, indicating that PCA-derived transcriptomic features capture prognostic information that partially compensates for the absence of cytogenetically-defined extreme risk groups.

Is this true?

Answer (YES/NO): YES